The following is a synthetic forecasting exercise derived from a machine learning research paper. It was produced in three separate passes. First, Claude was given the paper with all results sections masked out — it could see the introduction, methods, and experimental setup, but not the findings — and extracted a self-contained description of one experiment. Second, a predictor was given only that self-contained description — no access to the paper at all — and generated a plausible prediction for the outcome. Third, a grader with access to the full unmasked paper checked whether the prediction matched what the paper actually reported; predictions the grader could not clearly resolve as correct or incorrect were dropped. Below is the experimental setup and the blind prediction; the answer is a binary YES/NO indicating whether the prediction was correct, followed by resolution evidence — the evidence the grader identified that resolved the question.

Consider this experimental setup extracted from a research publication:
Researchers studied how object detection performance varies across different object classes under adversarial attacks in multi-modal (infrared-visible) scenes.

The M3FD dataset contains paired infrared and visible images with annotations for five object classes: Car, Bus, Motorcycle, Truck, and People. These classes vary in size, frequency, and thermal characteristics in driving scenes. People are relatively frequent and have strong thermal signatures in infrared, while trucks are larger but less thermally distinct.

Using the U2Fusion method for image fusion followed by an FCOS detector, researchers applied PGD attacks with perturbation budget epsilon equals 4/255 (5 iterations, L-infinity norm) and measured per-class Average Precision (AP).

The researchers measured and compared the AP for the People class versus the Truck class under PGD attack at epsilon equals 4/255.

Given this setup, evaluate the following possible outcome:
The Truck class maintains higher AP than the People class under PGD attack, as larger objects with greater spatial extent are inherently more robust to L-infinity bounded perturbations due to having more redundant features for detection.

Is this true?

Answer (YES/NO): NO